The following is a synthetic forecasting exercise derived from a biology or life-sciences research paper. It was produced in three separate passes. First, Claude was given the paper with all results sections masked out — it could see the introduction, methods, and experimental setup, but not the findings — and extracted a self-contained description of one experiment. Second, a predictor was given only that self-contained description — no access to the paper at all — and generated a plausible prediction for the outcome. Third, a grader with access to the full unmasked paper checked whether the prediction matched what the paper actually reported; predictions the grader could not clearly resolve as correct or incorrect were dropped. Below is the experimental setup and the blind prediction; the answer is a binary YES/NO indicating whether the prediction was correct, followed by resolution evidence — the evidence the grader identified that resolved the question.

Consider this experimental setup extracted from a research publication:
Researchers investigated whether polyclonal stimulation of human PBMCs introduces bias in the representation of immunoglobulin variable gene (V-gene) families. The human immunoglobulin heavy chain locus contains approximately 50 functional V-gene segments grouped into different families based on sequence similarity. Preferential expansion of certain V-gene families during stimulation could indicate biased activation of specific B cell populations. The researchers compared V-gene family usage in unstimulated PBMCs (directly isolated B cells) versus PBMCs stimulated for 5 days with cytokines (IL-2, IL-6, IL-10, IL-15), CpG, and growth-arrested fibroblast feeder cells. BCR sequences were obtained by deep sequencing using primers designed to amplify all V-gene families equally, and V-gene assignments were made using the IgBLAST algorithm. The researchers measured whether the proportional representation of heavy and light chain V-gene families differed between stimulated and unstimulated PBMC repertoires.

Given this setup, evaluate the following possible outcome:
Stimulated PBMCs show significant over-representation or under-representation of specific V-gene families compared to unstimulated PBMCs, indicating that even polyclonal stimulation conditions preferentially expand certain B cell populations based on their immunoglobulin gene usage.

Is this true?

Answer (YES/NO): NO